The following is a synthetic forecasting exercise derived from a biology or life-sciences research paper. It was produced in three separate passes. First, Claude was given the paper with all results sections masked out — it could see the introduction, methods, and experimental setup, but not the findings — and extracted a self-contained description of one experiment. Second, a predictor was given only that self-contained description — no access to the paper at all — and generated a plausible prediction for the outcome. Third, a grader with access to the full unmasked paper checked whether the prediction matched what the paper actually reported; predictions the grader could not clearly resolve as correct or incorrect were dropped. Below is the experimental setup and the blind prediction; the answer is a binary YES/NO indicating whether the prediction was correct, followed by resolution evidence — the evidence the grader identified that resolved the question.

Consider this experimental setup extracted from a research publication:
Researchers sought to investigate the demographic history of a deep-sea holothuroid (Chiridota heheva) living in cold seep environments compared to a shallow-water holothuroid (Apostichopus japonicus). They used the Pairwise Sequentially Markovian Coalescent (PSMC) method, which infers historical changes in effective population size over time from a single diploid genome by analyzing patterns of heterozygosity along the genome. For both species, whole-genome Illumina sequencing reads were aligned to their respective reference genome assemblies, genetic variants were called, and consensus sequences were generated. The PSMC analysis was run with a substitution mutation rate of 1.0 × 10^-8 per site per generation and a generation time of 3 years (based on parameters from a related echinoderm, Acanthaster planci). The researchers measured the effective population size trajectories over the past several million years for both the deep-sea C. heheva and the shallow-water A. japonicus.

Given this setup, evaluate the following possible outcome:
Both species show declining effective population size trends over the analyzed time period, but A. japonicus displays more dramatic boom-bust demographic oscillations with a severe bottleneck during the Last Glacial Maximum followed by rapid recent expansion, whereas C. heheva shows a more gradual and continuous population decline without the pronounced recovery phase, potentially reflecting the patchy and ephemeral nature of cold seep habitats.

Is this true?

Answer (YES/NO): NO